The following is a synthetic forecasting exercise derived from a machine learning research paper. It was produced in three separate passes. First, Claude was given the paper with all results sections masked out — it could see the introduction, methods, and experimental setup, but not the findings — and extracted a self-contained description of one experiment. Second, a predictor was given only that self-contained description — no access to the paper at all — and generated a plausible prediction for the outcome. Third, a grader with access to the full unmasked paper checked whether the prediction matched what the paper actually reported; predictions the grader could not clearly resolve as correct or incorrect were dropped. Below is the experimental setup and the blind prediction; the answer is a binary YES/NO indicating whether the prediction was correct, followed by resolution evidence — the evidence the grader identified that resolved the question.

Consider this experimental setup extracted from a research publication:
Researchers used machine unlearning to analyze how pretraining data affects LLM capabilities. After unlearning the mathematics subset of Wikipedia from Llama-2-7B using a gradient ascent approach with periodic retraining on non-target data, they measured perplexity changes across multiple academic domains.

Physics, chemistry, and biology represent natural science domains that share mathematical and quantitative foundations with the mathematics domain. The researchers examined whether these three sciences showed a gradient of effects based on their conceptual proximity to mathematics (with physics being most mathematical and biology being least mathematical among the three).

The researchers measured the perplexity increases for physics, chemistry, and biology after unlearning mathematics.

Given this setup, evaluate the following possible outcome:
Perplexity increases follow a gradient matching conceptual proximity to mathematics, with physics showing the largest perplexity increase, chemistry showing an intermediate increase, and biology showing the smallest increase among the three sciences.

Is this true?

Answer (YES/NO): YES